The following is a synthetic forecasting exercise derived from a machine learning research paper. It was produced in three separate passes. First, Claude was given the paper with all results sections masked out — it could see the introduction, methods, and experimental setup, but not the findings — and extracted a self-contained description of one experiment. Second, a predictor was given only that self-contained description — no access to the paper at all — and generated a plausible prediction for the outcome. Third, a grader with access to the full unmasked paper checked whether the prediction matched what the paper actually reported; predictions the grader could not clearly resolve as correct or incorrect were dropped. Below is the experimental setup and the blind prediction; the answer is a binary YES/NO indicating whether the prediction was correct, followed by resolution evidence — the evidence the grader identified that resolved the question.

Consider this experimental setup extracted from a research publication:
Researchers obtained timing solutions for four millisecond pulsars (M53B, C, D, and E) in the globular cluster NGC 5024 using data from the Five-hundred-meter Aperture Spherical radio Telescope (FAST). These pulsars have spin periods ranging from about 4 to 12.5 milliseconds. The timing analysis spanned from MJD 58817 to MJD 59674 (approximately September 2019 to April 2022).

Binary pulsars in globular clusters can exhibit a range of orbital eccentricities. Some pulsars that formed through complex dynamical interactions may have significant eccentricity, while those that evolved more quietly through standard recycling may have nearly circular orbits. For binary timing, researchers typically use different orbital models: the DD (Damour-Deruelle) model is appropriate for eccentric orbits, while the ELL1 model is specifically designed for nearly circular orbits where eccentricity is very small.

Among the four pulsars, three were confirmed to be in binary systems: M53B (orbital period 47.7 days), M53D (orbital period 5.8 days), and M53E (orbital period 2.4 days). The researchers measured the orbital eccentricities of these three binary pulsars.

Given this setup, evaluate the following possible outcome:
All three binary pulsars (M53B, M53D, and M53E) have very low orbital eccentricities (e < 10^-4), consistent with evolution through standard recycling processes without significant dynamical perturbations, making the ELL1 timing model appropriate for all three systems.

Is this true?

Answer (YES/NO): NO